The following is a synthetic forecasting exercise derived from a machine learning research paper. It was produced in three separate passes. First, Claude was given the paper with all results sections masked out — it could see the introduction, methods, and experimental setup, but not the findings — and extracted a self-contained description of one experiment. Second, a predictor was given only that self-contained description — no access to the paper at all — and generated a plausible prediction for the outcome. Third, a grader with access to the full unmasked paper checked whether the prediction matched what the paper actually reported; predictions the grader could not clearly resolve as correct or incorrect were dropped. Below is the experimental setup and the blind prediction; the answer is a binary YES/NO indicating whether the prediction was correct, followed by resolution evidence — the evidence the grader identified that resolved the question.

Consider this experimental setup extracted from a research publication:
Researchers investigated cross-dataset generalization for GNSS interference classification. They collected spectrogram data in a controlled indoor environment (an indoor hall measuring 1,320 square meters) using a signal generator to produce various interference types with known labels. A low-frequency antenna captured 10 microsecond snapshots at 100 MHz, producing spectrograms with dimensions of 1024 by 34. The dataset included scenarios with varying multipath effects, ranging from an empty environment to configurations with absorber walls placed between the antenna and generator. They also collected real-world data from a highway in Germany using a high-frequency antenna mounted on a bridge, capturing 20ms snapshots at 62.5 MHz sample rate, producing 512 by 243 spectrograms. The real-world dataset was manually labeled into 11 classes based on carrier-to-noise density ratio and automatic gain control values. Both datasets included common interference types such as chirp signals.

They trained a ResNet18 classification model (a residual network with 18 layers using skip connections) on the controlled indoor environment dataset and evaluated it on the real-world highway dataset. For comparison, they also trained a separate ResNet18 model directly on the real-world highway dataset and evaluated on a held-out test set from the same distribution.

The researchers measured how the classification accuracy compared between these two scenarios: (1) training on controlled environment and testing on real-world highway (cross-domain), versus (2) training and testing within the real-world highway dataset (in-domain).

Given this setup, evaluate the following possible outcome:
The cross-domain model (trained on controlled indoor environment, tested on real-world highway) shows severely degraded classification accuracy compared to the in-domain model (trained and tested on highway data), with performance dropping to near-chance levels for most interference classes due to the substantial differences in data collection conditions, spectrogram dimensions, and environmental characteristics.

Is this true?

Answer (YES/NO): YES